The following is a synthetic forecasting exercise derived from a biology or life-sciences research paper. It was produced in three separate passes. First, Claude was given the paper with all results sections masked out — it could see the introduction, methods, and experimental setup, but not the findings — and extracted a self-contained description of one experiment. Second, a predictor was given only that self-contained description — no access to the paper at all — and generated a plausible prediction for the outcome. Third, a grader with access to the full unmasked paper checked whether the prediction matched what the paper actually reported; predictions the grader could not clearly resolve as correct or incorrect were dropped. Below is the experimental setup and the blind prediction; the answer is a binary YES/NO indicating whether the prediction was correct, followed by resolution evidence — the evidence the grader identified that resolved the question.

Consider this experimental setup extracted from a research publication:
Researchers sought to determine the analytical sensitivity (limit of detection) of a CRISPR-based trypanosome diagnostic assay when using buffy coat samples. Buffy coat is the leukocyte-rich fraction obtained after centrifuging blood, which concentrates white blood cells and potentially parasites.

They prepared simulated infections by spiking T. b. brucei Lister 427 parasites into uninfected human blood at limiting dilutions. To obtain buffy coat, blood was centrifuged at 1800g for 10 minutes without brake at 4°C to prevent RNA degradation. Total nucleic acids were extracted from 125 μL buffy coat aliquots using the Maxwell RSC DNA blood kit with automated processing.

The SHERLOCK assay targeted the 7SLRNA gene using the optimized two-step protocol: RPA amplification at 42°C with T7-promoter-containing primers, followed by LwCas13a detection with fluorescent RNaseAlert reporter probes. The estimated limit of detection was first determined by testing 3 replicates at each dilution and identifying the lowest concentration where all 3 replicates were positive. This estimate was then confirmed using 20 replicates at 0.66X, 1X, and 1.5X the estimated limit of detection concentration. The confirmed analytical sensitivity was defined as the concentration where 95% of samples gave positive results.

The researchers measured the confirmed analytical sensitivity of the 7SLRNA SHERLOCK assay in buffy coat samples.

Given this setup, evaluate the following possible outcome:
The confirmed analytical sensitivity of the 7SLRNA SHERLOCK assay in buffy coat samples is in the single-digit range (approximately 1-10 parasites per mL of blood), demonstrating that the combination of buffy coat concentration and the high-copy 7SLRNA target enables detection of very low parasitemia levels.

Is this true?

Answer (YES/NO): NO